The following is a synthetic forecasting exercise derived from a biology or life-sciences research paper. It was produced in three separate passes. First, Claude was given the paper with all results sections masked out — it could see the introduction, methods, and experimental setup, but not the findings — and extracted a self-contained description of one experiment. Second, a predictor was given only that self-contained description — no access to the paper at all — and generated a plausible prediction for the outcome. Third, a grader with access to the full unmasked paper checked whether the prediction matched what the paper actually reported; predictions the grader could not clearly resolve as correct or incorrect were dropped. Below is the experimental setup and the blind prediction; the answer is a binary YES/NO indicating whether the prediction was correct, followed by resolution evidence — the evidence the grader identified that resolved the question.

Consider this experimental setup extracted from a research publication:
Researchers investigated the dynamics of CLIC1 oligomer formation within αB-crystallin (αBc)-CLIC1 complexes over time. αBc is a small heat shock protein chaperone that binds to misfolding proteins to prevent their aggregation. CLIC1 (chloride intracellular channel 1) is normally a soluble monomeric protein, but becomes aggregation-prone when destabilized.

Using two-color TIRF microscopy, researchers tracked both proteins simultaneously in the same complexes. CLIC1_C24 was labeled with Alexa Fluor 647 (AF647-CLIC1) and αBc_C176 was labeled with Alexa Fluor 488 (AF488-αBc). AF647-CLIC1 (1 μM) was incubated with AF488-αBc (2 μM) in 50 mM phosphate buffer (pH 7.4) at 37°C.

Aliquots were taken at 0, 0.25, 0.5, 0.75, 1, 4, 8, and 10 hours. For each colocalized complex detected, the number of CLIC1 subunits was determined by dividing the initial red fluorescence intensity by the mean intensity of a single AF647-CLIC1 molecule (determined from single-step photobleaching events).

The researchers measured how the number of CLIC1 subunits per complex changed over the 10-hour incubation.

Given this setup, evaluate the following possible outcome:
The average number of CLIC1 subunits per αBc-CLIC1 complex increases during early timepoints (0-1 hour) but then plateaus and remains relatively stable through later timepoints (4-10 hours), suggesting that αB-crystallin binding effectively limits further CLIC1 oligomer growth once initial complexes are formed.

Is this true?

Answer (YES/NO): NO